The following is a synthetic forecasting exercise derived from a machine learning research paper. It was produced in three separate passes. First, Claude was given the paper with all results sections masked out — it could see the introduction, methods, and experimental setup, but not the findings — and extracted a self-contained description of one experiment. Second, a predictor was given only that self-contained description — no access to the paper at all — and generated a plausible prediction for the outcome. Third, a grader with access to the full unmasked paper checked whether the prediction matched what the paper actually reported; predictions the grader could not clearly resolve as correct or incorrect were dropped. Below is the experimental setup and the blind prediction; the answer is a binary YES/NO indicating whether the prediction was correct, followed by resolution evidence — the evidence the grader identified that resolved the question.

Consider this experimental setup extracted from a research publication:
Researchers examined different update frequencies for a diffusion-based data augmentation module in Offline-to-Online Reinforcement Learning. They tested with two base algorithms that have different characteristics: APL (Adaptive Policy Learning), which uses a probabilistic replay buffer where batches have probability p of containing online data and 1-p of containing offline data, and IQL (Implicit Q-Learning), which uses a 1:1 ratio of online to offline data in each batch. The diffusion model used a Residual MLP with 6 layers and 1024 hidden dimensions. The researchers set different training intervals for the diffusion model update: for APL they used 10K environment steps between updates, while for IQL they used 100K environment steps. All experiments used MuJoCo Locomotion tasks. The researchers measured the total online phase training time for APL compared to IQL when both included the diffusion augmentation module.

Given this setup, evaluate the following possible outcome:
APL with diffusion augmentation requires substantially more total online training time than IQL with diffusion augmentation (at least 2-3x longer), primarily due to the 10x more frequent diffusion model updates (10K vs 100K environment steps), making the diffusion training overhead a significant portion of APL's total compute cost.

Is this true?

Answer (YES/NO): NO